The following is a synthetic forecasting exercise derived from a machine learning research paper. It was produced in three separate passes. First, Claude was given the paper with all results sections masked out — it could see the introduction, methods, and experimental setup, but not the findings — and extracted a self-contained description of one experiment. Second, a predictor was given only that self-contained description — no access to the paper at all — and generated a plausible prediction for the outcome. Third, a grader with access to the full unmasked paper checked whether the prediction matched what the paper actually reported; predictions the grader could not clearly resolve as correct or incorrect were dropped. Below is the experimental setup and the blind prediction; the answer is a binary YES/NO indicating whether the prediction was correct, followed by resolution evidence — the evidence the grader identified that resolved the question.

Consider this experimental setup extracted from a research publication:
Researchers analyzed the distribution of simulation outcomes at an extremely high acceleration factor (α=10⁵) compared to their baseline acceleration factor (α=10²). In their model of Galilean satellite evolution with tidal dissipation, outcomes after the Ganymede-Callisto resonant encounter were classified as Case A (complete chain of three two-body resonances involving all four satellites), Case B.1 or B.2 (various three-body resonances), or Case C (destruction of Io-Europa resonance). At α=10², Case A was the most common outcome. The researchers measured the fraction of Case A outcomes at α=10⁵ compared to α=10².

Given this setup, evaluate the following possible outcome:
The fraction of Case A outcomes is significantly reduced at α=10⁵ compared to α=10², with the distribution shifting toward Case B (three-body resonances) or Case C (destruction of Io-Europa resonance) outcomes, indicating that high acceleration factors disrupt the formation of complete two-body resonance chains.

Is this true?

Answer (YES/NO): YES